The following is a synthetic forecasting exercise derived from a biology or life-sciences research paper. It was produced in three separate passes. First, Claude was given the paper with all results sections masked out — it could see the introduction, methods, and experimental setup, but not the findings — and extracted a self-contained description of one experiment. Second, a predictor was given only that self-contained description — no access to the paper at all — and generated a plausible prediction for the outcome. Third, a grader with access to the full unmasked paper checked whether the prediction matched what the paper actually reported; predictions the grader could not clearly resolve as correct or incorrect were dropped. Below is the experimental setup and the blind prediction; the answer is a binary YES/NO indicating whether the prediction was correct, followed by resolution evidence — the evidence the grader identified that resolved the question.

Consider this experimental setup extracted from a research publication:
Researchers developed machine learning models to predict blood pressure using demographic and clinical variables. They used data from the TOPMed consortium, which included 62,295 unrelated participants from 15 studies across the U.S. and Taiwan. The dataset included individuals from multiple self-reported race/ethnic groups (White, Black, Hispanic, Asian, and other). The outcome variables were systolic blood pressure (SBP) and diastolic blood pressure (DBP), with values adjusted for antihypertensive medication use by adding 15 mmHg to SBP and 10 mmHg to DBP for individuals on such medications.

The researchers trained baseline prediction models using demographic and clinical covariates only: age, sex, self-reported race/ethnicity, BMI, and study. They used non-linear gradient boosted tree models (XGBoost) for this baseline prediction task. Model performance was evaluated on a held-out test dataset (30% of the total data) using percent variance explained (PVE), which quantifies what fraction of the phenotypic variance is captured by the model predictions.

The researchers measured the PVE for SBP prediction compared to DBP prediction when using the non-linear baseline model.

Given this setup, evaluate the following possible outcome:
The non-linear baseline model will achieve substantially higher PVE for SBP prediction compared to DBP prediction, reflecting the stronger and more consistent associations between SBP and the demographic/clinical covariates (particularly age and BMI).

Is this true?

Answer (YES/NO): YES